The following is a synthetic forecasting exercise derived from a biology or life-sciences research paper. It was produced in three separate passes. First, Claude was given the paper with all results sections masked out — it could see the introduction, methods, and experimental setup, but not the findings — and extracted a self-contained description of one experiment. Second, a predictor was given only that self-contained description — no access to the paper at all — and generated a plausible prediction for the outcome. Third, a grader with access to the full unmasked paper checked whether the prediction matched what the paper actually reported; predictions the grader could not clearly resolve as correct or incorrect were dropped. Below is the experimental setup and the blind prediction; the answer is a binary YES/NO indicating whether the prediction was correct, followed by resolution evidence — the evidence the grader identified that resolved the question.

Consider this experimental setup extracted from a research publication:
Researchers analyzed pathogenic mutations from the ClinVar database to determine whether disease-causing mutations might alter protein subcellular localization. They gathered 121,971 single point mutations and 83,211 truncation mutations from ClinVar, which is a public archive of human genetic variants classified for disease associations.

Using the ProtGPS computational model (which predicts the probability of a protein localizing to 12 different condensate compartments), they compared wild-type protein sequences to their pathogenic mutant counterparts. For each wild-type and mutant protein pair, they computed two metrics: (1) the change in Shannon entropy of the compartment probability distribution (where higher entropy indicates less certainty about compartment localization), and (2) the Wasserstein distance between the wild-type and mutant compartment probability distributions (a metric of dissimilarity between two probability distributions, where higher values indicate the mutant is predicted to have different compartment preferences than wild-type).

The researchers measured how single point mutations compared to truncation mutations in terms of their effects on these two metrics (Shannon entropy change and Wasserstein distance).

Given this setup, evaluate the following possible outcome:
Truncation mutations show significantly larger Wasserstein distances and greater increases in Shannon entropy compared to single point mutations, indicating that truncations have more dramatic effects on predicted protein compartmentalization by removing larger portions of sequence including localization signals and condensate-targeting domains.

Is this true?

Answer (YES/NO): YES